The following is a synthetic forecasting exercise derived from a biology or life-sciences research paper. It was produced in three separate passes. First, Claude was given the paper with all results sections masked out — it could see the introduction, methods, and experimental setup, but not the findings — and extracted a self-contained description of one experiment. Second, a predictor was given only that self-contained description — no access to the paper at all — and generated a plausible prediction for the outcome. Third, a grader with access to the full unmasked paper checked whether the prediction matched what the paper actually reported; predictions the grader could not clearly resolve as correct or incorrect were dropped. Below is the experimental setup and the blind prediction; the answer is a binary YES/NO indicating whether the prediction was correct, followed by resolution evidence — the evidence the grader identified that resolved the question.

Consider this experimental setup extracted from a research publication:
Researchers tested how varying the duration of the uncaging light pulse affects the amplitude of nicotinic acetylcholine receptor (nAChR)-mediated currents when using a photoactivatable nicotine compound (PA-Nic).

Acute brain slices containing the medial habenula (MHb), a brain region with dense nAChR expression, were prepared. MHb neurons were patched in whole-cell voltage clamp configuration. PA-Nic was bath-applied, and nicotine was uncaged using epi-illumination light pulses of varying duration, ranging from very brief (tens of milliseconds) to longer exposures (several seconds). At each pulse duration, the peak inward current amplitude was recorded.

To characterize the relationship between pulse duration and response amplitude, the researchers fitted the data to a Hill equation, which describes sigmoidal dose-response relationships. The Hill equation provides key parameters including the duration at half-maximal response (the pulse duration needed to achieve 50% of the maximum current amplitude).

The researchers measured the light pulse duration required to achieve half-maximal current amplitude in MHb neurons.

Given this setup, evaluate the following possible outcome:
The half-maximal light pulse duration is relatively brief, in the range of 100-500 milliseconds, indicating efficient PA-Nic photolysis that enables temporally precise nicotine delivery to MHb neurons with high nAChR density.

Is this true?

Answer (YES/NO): YES